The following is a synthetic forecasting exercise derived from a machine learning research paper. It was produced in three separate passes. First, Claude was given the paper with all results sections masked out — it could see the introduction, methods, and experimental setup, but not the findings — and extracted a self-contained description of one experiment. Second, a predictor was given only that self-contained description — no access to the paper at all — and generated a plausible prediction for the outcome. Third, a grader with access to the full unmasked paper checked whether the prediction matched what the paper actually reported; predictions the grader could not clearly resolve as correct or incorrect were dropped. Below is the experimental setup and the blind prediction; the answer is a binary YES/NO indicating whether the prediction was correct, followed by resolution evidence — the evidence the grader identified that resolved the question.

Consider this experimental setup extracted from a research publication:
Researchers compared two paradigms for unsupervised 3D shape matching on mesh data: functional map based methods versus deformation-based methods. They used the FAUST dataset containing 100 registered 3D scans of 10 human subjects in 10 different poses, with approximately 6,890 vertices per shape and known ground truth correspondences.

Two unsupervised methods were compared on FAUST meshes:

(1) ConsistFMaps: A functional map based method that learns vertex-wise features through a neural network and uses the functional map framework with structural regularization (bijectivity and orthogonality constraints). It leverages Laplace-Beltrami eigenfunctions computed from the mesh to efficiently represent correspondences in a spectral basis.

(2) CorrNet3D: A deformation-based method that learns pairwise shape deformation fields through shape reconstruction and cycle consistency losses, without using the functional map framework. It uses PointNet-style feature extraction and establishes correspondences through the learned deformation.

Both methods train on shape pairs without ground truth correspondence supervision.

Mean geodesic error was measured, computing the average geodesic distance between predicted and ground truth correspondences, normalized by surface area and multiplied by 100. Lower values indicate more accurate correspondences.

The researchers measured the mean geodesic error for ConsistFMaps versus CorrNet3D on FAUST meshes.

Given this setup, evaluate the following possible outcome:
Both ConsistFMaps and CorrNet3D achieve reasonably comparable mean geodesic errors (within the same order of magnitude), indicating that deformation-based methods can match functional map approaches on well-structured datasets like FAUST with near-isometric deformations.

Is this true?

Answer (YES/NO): NO